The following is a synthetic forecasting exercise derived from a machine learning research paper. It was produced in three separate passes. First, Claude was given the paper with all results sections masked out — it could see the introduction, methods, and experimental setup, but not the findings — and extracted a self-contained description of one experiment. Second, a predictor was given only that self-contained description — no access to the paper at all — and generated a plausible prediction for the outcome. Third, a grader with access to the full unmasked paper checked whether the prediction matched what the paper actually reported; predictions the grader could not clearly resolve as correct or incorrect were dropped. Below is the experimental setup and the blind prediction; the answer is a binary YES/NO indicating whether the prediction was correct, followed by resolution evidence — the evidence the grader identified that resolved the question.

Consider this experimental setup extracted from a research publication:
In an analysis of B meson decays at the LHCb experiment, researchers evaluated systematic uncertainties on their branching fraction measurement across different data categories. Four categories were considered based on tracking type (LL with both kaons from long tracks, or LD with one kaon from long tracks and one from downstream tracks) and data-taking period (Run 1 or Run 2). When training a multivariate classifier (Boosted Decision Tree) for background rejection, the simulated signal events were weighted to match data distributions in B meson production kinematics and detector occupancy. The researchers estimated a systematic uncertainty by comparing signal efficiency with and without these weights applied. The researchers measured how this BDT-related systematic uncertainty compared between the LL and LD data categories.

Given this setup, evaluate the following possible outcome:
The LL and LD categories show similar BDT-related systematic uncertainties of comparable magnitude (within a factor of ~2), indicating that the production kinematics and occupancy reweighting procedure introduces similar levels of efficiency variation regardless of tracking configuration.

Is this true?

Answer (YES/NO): NO